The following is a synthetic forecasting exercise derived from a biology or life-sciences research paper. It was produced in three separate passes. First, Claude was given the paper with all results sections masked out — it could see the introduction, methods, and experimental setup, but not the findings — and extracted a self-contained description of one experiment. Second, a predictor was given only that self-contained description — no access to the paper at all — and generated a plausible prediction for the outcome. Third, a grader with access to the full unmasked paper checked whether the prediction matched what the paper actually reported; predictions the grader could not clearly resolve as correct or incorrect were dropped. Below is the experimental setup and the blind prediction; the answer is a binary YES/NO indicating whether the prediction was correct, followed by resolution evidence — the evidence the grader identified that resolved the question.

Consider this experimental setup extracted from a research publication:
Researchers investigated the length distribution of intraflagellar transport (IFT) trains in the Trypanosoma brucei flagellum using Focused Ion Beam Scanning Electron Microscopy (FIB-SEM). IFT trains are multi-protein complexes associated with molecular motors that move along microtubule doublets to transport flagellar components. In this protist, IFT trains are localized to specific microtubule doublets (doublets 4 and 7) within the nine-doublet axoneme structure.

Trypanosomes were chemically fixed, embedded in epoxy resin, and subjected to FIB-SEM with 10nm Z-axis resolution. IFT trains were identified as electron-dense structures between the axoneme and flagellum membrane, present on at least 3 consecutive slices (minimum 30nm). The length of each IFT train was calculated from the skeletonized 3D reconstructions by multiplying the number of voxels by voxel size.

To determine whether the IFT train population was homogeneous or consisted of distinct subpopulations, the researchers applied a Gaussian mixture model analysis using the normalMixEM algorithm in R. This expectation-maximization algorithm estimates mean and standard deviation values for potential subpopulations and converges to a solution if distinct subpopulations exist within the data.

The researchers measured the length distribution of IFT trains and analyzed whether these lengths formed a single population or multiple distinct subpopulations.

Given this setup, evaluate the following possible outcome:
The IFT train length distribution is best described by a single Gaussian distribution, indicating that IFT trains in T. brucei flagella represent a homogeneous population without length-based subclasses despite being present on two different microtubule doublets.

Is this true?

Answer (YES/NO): NO